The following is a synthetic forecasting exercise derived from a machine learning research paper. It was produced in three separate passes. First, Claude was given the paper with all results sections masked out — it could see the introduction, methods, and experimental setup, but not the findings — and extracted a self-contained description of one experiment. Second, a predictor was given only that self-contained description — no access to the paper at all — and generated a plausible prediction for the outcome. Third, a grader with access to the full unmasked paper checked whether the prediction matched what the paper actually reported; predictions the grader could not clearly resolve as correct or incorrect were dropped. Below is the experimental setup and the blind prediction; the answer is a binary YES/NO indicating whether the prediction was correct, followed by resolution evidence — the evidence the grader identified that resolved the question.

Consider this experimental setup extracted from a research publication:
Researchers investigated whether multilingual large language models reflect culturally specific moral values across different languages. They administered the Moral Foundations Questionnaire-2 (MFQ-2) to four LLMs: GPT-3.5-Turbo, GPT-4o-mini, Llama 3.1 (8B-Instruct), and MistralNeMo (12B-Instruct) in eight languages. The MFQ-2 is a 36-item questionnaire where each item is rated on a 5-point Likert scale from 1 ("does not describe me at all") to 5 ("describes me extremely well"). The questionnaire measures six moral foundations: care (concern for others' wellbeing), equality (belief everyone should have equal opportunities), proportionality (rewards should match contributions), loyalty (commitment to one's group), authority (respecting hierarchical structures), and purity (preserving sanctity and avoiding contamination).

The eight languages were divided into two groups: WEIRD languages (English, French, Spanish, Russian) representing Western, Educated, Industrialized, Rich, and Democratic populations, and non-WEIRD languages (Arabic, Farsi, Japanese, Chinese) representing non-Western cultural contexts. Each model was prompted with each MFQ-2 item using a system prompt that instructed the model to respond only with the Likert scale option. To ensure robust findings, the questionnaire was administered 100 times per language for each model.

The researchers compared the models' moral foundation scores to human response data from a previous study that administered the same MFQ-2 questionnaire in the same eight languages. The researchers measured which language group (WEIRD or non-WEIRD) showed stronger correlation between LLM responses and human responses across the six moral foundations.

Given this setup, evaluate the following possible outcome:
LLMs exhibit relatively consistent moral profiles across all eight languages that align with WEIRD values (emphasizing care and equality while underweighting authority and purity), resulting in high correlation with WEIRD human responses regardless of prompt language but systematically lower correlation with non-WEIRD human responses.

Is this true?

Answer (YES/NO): NO